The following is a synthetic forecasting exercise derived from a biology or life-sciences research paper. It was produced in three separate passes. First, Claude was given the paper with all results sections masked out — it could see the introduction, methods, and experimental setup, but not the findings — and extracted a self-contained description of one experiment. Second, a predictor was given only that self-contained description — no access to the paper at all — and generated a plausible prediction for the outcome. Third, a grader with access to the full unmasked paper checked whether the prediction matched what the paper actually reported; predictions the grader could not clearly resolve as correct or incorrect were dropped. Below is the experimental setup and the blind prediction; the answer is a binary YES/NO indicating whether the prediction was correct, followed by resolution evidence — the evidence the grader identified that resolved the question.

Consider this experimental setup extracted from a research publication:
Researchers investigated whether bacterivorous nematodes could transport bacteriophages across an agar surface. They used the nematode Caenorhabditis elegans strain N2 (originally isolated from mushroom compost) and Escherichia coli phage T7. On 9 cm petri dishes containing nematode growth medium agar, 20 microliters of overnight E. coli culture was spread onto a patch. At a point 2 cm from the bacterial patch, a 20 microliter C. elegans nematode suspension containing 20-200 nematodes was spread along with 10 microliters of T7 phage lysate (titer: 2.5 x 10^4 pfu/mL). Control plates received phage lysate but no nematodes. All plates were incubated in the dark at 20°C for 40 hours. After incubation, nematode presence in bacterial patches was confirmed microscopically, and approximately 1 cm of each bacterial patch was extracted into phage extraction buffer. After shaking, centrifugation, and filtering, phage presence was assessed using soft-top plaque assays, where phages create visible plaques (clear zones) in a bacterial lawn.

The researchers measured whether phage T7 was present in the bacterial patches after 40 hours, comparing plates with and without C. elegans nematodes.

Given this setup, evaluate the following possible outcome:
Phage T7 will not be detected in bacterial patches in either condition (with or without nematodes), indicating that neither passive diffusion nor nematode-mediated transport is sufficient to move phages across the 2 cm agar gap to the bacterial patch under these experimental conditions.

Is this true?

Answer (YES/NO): NO